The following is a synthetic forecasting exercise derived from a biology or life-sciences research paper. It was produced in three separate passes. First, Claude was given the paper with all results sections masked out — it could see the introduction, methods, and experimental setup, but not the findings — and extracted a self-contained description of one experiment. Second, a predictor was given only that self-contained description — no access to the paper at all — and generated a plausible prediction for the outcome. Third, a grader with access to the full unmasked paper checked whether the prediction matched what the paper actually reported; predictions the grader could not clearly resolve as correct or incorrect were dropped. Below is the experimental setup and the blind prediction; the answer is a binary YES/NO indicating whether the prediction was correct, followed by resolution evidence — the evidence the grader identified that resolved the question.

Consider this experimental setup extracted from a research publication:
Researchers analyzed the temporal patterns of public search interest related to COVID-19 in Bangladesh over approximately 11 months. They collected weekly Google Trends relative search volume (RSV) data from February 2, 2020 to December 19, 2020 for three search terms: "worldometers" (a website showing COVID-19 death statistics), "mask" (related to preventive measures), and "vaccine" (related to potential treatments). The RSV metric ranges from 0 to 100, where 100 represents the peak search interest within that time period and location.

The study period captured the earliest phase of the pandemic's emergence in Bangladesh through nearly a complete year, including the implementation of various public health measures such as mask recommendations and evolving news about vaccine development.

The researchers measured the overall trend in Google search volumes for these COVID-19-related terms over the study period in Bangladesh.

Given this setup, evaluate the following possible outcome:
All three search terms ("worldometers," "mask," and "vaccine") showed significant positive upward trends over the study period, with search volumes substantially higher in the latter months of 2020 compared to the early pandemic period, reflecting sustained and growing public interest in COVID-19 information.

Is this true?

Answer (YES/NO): NO